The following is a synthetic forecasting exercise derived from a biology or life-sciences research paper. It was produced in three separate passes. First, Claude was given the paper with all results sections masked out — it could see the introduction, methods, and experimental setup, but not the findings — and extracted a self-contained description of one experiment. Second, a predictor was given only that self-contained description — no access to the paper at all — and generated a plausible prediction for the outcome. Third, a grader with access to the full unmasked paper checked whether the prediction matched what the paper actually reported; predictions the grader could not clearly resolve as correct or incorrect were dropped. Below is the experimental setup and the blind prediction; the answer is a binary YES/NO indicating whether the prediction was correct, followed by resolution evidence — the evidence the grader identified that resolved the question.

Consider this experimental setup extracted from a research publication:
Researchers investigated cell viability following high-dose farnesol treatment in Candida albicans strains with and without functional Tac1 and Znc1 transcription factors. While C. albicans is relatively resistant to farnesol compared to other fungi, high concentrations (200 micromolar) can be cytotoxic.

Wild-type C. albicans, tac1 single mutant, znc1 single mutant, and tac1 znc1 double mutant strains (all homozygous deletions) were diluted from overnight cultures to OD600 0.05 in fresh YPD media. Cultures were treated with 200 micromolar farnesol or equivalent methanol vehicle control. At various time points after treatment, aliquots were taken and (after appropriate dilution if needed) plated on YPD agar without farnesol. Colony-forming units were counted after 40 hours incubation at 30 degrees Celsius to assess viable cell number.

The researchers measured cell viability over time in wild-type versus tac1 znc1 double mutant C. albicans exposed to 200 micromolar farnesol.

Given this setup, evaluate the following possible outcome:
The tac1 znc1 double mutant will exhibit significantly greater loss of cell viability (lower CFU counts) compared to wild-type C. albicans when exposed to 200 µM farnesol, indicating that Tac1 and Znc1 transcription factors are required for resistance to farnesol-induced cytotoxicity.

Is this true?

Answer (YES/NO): NO